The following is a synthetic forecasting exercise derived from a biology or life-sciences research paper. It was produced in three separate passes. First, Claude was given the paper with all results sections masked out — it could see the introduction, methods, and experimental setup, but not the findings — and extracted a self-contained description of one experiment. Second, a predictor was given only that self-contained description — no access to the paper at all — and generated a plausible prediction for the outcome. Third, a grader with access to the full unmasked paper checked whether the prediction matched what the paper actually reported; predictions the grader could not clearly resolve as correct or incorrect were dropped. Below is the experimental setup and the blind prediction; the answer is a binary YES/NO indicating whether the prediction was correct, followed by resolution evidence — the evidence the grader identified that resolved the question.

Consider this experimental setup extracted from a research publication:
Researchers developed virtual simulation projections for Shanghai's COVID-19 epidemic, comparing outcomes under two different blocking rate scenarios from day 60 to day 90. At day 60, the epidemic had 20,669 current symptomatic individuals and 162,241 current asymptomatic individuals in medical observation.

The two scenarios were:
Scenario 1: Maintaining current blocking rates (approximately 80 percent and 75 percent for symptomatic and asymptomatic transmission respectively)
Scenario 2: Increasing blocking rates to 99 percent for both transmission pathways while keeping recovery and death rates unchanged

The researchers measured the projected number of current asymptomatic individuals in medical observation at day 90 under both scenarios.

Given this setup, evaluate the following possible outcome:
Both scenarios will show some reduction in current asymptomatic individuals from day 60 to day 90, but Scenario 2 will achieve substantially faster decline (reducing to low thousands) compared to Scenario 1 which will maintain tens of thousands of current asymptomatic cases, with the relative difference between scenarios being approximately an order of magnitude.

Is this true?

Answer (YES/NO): NO